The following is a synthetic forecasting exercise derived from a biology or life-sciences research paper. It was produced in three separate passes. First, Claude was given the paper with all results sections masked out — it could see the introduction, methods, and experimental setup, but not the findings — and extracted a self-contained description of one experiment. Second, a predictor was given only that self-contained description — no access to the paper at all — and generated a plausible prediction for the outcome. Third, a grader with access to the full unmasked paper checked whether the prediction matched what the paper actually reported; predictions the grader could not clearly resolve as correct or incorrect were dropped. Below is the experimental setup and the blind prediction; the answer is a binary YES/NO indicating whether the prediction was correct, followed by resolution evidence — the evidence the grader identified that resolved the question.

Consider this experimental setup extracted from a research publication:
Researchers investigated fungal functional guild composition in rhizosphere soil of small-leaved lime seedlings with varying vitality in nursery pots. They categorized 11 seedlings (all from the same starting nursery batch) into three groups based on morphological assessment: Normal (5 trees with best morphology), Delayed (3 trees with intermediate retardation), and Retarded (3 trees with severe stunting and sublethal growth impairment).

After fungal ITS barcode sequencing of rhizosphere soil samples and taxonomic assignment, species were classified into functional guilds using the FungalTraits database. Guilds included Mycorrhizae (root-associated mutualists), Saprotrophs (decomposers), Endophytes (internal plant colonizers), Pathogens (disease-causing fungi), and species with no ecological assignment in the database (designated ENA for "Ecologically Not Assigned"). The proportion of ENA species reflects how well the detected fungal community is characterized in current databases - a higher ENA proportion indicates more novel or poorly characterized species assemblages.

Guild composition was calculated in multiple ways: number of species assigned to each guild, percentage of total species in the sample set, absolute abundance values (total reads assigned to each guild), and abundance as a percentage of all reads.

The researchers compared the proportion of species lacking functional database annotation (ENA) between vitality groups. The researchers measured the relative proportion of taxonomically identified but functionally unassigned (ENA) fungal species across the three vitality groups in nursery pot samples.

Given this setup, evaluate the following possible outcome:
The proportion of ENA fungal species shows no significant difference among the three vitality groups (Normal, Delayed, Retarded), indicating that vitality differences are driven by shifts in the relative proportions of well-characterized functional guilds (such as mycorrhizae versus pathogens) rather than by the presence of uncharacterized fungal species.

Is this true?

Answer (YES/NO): NO